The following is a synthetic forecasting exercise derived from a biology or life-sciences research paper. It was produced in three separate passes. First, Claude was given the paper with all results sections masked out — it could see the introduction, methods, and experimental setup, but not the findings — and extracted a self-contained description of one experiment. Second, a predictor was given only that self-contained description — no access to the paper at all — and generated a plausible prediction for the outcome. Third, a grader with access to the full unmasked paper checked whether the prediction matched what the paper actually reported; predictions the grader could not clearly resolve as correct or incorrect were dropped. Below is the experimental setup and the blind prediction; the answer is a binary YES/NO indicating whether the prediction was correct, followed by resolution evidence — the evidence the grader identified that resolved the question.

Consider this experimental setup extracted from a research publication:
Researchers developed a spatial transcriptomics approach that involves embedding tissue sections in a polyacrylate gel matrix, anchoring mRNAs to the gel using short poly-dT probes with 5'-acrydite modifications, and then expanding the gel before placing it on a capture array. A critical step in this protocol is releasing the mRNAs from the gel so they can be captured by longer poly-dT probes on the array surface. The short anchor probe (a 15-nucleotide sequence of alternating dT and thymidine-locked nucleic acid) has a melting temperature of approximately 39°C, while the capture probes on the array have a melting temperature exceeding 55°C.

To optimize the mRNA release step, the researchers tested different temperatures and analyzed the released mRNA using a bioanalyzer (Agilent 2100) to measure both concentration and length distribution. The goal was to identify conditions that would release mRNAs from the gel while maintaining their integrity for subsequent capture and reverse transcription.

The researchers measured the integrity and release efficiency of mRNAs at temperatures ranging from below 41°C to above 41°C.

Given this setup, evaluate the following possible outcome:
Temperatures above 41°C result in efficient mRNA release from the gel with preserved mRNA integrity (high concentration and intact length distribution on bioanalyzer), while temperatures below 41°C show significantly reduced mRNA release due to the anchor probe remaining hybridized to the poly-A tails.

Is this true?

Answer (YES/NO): YES